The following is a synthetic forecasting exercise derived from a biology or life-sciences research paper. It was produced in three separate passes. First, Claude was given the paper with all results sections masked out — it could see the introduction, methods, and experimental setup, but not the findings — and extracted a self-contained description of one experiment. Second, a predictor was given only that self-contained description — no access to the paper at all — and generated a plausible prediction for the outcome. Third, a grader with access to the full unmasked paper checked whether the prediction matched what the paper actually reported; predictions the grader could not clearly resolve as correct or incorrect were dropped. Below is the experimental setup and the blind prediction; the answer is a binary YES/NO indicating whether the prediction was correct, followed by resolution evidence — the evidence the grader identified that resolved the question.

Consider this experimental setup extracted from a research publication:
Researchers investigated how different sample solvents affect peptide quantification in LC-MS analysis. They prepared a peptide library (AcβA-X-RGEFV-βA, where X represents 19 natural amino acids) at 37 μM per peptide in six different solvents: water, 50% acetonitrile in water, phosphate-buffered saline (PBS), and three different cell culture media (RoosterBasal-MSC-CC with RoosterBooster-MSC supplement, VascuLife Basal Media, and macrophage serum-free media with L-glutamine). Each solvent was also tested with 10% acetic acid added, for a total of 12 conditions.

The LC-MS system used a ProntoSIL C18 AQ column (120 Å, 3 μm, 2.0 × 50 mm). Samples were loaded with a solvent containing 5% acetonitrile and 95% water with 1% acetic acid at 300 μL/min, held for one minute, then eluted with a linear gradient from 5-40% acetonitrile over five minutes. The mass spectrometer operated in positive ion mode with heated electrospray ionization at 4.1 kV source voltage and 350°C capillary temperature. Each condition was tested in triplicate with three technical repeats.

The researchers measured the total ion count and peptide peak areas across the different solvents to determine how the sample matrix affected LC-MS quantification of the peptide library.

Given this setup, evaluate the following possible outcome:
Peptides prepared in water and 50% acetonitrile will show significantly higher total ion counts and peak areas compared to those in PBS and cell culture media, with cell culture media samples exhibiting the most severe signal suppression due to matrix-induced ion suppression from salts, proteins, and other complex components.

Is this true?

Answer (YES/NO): NO